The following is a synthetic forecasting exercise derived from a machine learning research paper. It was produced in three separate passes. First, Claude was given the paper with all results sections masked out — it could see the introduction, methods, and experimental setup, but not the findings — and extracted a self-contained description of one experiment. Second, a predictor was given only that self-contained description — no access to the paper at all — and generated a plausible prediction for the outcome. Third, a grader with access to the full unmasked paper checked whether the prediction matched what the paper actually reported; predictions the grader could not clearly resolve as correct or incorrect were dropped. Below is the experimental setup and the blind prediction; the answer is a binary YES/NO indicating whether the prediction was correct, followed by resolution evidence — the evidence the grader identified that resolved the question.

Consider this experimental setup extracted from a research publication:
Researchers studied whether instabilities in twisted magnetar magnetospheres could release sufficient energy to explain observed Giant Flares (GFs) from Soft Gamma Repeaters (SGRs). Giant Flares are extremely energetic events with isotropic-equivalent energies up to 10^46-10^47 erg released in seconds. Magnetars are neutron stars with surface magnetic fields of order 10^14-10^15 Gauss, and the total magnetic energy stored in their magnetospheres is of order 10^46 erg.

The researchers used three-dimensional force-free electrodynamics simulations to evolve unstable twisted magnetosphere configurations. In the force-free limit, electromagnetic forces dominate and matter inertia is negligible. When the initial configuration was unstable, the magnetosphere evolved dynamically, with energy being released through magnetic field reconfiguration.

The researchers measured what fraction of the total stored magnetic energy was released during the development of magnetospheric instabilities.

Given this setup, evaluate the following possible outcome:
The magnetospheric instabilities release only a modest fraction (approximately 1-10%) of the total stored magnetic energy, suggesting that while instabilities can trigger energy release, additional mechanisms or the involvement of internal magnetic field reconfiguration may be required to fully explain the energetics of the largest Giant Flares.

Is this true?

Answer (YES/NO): NO